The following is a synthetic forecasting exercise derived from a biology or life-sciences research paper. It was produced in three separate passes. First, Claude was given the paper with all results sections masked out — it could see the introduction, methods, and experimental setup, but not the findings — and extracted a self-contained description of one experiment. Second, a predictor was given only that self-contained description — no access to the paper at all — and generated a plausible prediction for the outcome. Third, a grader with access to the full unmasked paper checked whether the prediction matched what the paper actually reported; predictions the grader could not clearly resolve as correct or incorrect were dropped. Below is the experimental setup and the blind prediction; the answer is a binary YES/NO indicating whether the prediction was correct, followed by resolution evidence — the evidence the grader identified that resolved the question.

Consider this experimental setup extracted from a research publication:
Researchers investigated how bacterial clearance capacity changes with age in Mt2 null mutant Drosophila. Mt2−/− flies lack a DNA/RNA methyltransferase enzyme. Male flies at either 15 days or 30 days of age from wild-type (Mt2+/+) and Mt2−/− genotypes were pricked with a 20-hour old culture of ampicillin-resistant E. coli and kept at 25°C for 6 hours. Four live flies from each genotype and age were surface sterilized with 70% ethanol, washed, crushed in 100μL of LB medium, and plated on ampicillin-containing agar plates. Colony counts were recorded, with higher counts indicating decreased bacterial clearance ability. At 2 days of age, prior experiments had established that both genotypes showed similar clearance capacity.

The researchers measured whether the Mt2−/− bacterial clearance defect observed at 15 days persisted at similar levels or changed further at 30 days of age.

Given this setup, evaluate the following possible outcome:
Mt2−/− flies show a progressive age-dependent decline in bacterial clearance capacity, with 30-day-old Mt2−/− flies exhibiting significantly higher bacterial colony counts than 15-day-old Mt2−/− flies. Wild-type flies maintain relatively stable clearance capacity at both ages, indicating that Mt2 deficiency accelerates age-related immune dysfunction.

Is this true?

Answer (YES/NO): NO